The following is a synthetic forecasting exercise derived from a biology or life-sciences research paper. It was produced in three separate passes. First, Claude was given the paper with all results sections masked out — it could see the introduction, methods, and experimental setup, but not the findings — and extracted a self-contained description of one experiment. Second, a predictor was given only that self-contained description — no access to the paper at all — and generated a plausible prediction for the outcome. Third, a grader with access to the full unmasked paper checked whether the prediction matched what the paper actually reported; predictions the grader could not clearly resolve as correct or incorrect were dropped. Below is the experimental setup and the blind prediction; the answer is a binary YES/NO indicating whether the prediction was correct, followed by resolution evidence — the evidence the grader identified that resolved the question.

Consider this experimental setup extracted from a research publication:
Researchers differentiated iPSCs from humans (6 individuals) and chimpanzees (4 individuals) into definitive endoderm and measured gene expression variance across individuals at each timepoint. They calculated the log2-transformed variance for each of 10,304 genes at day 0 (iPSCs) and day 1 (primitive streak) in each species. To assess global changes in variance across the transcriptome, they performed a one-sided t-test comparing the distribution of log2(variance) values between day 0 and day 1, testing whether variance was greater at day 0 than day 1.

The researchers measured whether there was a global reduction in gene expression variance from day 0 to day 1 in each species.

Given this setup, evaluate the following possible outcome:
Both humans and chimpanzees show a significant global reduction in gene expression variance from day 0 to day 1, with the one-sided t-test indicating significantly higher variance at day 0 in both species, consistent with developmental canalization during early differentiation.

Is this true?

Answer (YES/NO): YES